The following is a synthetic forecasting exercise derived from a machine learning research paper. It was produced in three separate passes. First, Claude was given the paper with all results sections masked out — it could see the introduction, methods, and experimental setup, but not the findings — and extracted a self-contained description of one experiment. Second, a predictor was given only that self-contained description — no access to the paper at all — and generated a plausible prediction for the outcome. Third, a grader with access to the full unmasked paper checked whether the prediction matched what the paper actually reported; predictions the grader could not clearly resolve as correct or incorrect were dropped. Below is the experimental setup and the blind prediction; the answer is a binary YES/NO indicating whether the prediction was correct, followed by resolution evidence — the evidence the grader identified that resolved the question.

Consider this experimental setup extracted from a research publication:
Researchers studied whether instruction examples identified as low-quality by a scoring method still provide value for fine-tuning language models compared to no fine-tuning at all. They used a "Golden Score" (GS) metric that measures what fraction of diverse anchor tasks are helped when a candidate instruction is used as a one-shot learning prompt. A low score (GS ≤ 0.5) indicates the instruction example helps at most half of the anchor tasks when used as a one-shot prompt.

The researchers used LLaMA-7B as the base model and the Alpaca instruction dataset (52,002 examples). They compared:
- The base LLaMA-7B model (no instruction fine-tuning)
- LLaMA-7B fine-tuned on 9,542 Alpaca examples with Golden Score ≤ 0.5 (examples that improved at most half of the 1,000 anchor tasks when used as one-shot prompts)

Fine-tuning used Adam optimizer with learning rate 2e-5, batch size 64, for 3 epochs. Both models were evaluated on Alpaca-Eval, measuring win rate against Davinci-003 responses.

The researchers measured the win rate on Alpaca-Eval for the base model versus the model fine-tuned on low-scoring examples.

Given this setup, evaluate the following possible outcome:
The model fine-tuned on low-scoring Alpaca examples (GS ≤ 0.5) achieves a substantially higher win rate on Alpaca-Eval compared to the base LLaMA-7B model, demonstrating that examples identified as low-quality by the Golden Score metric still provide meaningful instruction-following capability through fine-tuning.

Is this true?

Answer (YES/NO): YES